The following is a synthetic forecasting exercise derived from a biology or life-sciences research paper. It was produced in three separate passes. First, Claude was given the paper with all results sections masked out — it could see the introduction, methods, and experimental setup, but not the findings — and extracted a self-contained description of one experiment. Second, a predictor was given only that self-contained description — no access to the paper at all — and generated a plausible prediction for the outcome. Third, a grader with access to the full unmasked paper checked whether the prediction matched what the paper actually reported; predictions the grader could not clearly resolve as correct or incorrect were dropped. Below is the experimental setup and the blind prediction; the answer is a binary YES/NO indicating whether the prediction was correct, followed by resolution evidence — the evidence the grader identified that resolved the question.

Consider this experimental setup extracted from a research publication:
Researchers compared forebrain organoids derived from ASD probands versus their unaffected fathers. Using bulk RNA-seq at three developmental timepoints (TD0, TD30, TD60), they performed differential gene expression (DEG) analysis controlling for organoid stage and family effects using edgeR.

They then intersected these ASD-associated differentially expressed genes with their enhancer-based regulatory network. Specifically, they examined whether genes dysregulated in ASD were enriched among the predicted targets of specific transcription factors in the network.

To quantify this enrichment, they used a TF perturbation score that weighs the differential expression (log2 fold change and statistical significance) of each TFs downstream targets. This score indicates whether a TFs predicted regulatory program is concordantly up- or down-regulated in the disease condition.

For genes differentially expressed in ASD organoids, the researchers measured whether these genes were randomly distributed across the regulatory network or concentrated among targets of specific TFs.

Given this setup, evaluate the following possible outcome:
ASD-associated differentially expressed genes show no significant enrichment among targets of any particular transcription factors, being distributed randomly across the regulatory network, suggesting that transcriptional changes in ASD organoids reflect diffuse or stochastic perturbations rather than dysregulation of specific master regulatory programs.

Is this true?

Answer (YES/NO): NO